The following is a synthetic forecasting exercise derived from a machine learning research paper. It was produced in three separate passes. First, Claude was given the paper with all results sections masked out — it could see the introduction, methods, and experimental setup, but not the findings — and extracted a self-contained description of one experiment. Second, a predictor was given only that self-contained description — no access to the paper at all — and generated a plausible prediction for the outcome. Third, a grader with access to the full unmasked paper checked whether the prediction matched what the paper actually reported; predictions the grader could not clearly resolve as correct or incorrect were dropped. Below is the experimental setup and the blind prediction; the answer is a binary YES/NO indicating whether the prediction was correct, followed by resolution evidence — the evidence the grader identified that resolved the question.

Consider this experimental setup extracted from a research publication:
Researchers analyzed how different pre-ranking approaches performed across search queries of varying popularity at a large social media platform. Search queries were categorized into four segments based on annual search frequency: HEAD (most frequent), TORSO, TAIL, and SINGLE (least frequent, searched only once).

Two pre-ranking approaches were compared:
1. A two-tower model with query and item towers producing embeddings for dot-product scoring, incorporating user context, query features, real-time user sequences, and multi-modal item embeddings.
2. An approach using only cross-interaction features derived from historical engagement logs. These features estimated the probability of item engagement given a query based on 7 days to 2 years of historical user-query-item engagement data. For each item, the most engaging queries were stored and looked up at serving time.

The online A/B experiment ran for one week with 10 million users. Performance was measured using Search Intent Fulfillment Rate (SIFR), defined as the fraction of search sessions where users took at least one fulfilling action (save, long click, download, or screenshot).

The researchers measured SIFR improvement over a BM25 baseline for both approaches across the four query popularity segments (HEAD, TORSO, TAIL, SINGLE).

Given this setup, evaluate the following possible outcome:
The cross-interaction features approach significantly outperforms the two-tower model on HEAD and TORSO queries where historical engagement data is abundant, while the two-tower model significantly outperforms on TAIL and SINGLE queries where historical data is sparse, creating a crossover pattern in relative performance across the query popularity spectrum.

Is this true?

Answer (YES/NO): NO